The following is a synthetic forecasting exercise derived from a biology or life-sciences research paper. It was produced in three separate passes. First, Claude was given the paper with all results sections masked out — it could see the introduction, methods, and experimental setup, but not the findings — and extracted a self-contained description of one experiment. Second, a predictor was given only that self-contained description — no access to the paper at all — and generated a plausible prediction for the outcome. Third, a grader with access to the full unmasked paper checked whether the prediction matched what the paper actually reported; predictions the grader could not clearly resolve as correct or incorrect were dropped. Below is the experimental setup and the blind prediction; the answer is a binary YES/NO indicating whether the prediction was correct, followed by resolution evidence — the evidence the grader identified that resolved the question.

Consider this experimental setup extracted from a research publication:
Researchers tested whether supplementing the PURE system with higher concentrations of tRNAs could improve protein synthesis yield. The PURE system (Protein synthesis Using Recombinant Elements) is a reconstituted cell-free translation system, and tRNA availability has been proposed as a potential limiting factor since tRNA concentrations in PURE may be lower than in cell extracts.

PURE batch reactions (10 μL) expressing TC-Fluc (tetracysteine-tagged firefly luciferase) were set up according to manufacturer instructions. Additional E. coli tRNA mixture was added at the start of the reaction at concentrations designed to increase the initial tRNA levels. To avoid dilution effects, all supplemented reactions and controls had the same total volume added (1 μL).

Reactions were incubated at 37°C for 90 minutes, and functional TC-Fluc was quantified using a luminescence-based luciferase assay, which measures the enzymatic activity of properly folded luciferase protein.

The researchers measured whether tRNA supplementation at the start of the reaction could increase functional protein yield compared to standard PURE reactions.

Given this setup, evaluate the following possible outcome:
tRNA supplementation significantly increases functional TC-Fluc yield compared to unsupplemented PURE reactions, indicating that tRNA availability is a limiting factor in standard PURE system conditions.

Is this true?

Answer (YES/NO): NO